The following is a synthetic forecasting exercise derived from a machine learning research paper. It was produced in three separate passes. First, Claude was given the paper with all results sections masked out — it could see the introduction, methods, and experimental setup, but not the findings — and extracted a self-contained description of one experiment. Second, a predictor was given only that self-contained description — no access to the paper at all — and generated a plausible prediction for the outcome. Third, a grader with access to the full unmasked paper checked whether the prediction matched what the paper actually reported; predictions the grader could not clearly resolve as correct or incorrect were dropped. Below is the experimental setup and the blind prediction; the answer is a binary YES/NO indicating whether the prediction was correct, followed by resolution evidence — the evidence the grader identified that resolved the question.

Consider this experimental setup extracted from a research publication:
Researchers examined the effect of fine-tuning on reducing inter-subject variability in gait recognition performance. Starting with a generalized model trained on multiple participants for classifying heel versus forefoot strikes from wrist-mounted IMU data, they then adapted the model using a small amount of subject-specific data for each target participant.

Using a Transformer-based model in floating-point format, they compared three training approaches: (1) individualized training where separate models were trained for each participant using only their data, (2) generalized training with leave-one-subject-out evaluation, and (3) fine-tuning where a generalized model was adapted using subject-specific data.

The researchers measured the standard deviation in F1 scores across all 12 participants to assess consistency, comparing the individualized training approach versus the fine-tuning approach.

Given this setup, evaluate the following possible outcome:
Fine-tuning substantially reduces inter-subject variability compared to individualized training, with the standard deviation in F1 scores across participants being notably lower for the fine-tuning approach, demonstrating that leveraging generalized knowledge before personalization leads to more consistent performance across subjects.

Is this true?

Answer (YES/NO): YES